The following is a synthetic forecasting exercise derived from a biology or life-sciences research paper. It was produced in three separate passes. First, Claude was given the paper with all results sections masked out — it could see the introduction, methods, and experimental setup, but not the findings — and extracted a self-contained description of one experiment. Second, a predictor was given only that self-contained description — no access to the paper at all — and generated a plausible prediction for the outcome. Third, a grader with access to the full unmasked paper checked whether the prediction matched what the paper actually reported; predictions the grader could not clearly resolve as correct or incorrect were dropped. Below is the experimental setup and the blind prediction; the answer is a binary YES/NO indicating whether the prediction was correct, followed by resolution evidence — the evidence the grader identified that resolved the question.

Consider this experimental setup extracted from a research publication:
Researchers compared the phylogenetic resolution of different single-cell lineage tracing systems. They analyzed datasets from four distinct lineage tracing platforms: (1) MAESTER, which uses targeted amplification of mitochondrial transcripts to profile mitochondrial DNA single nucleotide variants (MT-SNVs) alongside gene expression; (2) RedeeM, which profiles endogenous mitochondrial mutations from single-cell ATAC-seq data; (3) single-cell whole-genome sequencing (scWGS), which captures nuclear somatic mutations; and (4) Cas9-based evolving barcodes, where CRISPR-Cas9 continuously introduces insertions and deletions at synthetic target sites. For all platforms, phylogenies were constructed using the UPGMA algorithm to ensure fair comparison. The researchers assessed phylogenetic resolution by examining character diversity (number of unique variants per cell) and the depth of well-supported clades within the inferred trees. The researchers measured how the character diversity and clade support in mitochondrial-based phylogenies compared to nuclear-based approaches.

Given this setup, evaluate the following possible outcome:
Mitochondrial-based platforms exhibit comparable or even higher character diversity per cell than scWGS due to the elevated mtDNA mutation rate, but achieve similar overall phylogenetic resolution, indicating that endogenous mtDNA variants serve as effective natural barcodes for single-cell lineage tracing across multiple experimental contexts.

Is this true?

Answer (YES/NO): NO